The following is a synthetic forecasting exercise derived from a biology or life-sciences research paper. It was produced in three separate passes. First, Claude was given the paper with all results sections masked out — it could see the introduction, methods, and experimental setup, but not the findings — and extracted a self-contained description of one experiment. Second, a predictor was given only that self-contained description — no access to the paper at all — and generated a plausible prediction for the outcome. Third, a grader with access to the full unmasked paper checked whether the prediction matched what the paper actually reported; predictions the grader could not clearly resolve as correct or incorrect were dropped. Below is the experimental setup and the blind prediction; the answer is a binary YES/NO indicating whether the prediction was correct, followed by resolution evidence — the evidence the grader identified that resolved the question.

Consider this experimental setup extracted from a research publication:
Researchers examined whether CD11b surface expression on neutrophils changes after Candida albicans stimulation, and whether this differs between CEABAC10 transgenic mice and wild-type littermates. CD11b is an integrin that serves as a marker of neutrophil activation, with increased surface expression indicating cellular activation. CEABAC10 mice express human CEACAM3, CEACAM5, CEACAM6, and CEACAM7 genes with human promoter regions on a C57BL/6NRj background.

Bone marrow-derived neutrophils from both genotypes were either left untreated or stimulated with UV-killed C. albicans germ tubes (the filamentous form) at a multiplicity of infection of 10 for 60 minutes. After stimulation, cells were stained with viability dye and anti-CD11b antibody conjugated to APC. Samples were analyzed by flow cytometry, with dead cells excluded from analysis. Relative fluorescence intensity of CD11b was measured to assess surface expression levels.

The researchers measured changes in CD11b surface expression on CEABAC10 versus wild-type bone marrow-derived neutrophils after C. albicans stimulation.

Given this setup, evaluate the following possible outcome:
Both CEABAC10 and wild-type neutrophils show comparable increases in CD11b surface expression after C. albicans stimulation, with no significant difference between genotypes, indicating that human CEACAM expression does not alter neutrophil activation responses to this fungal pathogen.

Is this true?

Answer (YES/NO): YES